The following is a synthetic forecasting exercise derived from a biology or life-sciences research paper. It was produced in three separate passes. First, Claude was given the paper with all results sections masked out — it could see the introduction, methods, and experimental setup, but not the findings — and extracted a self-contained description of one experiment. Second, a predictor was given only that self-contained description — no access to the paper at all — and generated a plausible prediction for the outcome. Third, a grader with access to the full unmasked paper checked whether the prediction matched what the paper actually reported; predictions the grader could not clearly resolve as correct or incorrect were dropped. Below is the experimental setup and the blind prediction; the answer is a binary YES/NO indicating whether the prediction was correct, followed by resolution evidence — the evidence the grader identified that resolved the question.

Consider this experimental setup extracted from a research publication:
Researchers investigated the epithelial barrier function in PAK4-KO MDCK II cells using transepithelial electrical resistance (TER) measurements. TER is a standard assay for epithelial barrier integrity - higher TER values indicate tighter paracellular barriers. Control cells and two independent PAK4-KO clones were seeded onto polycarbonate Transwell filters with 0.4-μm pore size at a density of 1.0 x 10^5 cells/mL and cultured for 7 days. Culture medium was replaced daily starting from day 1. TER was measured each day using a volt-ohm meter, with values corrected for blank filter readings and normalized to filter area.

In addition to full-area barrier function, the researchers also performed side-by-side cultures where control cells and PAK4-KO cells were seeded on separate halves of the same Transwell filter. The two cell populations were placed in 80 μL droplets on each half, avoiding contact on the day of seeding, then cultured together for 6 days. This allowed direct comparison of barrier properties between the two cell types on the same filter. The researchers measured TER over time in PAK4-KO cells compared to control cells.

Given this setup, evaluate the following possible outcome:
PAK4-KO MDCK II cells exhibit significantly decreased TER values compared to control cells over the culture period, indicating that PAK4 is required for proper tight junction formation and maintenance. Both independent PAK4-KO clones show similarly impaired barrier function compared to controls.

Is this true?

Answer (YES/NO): YES